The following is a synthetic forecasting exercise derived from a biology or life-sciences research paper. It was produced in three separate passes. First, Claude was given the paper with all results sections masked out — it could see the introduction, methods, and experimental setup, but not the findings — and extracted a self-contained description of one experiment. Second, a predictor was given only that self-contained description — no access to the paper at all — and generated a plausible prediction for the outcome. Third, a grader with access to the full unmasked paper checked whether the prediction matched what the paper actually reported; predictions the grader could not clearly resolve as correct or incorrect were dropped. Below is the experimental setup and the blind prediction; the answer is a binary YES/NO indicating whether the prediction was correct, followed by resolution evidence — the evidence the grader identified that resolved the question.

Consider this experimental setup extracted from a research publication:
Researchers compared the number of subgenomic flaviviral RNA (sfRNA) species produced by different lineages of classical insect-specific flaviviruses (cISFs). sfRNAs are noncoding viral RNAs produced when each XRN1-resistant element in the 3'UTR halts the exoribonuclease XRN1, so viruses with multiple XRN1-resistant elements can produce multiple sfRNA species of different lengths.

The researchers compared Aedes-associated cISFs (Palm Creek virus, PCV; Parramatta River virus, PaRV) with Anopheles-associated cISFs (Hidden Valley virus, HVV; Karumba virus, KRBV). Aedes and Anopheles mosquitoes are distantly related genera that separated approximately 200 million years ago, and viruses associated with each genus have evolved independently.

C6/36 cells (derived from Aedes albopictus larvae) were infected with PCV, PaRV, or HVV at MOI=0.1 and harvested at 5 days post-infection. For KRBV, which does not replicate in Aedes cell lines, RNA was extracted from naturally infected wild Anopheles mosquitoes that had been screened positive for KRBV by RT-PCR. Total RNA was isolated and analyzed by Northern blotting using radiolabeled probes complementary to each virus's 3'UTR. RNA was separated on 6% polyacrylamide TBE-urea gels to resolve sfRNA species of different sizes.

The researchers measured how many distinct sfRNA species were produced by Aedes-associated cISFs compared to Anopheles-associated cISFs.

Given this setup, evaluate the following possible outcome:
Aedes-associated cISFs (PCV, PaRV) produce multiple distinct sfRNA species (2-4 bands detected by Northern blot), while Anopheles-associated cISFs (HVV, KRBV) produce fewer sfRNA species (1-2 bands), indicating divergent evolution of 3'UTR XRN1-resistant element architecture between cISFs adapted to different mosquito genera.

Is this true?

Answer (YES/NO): YES